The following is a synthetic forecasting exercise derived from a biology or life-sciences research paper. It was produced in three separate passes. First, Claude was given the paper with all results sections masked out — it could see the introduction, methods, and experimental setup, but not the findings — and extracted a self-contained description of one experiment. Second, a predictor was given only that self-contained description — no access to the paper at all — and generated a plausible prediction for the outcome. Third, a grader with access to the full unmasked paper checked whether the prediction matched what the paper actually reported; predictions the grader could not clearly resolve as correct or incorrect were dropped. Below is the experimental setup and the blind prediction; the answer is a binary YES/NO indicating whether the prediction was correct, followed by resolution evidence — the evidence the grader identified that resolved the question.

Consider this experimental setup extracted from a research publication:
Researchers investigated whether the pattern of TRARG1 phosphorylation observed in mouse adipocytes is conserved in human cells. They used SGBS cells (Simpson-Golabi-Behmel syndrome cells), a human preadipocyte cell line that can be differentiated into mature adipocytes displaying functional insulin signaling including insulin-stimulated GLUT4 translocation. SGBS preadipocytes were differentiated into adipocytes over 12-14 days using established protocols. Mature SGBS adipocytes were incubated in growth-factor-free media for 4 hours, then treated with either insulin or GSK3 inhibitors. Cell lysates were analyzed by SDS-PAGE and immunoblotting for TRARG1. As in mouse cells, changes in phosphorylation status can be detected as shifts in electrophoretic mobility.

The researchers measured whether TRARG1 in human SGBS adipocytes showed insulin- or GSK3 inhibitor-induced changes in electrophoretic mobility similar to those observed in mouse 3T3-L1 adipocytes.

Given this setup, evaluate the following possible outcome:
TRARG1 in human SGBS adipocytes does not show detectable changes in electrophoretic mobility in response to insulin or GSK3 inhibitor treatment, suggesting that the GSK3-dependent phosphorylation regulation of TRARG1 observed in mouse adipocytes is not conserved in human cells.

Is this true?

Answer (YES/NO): NO